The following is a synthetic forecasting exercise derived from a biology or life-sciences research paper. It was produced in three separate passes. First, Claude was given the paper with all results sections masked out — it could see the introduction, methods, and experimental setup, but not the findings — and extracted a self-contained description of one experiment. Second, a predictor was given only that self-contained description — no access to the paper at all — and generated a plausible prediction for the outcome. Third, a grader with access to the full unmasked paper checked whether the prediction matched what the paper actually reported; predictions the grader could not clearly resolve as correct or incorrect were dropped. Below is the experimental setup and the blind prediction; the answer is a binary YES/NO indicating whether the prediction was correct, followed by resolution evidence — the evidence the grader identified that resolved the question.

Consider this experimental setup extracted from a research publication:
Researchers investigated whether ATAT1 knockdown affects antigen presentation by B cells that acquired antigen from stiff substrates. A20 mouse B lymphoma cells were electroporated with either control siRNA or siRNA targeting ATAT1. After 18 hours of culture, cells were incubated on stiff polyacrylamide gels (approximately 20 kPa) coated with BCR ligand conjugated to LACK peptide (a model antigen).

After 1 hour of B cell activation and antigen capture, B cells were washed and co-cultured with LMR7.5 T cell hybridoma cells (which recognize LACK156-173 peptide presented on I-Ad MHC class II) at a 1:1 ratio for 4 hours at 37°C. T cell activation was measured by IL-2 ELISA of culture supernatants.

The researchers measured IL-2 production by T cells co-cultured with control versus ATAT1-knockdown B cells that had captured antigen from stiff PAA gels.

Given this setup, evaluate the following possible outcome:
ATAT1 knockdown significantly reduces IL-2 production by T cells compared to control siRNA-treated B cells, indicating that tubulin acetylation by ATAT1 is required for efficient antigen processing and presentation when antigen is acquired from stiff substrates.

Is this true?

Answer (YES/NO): YES